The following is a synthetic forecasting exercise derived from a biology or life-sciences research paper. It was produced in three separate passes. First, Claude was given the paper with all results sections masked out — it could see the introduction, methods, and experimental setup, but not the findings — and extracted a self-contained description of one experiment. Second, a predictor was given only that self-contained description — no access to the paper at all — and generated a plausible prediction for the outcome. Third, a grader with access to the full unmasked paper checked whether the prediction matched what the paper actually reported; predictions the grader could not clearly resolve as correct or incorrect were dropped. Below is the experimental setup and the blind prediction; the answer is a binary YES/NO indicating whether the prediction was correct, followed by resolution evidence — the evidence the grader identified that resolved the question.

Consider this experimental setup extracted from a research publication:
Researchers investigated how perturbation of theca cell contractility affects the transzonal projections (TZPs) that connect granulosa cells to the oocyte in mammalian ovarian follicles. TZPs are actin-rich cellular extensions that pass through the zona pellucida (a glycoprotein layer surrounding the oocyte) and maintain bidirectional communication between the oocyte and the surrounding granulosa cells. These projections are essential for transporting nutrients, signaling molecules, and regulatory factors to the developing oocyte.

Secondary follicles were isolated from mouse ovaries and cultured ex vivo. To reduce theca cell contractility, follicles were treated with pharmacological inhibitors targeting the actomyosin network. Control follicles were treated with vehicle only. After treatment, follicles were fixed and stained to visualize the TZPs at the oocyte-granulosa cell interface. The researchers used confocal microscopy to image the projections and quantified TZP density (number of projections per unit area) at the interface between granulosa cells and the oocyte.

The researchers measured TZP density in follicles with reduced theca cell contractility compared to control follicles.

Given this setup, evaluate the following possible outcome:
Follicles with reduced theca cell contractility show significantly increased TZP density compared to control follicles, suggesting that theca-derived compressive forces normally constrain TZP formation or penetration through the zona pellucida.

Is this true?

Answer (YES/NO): NO